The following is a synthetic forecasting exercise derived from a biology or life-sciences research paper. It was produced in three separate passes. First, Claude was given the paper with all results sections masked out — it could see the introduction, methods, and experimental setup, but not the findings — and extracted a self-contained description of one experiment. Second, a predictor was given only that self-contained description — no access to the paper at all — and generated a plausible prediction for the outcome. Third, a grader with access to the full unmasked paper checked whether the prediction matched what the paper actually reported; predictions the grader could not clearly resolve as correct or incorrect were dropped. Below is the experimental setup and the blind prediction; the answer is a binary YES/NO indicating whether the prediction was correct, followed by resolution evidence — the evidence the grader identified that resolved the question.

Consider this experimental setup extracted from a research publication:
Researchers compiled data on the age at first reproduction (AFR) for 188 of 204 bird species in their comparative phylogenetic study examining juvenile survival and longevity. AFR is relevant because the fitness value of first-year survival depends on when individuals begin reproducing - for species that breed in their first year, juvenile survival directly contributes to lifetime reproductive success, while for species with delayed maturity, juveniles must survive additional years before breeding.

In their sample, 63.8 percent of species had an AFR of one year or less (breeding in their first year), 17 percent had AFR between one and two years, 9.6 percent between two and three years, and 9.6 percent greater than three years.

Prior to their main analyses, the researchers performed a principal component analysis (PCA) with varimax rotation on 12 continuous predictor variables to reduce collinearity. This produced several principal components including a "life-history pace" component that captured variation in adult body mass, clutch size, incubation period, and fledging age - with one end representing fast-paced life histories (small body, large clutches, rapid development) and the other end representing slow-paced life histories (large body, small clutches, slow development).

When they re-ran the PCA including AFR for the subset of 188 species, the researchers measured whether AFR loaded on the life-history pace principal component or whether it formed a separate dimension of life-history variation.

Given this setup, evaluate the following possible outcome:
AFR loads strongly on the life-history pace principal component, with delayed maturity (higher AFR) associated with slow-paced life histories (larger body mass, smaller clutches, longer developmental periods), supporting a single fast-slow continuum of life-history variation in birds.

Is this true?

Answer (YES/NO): NO